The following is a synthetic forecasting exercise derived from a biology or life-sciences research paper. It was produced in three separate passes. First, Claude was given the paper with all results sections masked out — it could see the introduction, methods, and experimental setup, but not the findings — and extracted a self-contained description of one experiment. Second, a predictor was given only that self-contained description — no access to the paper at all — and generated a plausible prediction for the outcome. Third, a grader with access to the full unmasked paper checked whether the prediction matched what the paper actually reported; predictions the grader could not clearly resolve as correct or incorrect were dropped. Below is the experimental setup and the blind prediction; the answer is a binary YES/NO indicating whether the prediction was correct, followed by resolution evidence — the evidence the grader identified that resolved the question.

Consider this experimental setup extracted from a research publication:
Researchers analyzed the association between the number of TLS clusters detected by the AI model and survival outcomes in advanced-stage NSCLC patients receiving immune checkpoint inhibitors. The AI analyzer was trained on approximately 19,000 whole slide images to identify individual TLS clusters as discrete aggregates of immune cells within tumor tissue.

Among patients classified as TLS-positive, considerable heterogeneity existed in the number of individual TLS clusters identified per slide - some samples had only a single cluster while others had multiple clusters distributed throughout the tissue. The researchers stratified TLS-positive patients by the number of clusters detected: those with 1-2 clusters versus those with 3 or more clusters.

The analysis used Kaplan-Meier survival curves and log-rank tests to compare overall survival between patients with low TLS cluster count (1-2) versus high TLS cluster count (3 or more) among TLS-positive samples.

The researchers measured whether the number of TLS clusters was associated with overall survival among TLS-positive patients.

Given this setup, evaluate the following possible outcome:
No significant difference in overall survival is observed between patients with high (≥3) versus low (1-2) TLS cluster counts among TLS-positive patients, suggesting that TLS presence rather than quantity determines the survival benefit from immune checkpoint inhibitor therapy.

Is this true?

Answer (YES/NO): YES